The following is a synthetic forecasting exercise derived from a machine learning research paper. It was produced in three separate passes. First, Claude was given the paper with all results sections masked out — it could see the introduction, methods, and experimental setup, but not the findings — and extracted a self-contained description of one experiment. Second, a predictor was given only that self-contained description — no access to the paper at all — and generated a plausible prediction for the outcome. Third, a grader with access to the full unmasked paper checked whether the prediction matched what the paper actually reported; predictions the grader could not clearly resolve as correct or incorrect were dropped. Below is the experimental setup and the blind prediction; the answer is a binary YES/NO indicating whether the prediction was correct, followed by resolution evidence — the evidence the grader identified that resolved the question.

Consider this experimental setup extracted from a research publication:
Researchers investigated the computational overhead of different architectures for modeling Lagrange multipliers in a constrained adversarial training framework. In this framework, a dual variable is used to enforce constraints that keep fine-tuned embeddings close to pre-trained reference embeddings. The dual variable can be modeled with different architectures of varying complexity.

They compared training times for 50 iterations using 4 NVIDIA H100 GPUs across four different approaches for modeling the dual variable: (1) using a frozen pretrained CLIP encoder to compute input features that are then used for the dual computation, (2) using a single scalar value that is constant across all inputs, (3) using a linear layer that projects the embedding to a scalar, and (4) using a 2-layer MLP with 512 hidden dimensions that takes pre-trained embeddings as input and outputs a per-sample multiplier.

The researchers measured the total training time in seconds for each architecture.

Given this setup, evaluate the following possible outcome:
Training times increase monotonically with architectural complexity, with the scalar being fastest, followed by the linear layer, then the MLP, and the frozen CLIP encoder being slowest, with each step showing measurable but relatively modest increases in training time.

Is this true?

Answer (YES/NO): NO